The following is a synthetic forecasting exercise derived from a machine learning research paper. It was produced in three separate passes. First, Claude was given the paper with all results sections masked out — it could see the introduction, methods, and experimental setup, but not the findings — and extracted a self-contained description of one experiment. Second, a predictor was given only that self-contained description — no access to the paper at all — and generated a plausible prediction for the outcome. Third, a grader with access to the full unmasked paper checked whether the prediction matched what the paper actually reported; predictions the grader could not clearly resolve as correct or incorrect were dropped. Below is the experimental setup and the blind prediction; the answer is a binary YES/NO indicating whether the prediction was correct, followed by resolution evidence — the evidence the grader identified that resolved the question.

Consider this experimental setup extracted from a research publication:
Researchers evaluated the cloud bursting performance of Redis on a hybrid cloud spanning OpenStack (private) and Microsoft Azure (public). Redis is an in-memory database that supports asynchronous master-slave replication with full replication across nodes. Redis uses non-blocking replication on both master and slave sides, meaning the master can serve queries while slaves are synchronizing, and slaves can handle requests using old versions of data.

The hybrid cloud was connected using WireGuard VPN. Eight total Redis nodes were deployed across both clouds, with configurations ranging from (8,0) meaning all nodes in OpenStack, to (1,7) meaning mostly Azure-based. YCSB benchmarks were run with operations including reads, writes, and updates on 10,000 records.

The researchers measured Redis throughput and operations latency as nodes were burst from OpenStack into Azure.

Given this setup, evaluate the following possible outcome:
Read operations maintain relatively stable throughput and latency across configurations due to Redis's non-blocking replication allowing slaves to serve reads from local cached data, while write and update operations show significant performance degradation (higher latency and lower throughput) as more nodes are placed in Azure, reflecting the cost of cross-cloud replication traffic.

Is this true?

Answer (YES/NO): NO